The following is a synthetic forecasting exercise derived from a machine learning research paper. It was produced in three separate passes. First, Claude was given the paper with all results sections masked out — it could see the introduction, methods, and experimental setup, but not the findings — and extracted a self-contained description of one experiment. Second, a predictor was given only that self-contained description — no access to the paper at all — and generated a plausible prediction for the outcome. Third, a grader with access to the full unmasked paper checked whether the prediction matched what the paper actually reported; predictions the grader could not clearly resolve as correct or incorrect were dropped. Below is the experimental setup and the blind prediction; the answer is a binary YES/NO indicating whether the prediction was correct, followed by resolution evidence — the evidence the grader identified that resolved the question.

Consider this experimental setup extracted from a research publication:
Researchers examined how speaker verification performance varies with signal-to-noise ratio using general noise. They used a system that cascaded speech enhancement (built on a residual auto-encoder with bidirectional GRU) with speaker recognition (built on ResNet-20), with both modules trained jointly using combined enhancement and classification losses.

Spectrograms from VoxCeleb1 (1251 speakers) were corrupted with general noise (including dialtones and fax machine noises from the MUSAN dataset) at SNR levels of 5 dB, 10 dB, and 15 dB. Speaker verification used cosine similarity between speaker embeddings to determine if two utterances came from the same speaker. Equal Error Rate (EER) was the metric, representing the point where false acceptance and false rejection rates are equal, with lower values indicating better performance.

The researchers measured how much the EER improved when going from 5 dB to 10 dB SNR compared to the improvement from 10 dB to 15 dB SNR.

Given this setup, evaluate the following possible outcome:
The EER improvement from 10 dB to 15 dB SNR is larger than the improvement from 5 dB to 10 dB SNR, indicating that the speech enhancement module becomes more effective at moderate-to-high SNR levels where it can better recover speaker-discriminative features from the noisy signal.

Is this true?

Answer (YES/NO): NO